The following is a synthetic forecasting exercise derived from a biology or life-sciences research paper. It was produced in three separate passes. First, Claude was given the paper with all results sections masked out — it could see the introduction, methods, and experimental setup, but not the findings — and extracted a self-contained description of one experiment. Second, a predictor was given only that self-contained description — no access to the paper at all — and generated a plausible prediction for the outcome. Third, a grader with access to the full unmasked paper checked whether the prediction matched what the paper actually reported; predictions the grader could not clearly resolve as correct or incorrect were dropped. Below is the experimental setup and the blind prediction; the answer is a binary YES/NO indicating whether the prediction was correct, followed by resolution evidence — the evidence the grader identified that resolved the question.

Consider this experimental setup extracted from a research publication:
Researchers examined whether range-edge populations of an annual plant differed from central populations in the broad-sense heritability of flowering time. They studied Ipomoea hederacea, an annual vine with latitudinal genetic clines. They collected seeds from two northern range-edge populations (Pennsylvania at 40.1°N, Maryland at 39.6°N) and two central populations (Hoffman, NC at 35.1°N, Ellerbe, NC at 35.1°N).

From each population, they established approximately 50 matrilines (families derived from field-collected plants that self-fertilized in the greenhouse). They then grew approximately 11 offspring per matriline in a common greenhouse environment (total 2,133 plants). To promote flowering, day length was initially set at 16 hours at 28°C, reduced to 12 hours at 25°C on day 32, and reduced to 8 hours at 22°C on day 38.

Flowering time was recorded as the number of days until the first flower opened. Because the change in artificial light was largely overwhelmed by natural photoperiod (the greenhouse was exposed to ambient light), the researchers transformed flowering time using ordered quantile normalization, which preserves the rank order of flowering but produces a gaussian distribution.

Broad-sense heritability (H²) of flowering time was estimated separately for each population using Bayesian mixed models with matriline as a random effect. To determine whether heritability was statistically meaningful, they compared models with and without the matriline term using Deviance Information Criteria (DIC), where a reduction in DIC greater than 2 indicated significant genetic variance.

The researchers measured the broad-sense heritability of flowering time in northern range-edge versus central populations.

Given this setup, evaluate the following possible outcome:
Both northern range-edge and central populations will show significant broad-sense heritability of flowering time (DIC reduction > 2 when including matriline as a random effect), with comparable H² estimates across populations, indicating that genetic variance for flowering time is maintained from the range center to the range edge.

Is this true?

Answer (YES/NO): YES